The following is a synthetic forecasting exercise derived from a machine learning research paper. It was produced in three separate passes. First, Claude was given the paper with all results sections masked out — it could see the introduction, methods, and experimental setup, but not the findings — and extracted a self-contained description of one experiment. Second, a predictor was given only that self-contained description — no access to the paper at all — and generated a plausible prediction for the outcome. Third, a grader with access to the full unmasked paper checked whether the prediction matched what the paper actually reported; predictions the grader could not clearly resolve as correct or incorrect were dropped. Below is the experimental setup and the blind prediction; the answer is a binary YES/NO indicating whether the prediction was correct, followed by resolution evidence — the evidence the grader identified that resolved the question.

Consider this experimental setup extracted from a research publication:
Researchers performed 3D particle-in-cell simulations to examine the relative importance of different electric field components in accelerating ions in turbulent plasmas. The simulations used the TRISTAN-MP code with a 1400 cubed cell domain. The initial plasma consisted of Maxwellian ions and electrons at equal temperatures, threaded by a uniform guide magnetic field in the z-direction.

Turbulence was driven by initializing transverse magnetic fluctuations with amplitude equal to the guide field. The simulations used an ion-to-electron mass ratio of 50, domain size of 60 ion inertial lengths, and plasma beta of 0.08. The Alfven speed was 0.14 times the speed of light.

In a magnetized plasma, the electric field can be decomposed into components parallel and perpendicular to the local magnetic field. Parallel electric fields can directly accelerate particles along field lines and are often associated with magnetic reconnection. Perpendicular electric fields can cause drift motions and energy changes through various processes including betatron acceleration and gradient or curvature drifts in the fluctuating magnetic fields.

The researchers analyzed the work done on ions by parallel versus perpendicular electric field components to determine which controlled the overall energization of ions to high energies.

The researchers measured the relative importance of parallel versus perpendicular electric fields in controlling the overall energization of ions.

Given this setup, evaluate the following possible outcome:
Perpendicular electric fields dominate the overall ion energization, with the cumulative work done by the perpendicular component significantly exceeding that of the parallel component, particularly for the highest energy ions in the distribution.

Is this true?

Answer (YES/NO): YES